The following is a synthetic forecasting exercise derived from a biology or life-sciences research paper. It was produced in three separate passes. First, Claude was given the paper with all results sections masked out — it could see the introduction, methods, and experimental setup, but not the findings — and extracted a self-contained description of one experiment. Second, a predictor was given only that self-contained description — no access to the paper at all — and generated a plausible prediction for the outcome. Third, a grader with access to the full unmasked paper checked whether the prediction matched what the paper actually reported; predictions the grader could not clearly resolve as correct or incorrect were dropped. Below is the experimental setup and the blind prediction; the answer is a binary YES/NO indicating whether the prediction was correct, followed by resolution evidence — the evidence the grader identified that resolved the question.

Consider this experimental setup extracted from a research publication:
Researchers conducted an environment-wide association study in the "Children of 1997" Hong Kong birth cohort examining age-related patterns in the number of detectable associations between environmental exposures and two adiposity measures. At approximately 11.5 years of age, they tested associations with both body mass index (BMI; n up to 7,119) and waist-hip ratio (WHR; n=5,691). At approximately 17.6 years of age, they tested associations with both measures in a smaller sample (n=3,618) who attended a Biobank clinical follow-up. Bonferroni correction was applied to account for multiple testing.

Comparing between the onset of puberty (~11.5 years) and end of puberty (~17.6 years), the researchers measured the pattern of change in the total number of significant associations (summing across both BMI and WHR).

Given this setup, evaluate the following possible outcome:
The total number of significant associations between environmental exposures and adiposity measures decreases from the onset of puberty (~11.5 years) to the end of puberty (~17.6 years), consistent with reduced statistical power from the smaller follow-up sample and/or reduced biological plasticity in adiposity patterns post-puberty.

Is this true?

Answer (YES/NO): NO